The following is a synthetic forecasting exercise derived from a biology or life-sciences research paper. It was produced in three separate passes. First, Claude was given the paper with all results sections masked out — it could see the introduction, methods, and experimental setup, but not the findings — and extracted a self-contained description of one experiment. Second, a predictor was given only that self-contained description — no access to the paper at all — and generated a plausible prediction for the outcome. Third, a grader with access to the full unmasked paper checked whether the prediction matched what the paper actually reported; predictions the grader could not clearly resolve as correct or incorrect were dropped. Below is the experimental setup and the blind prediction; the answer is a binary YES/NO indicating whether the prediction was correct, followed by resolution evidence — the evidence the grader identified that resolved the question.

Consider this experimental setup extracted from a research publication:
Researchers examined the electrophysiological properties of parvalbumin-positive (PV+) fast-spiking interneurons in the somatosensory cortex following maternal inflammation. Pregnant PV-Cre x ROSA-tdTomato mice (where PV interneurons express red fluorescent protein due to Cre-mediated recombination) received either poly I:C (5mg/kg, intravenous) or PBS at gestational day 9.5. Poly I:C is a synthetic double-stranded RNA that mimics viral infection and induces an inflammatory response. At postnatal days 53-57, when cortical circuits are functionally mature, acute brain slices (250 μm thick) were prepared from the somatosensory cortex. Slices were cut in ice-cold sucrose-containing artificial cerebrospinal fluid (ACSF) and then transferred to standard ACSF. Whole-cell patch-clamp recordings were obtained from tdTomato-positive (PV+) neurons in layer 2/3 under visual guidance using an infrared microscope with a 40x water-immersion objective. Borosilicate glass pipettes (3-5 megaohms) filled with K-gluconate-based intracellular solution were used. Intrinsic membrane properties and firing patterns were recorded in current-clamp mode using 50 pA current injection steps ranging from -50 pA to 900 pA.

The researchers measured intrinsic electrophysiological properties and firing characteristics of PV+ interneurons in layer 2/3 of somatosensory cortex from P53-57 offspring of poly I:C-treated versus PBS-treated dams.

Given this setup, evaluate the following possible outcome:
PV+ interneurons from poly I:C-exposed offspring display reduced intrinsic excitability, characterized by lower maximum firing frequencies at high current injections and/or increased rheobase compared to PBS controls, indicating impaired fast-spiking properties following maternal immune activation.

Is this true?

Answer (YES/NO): YES